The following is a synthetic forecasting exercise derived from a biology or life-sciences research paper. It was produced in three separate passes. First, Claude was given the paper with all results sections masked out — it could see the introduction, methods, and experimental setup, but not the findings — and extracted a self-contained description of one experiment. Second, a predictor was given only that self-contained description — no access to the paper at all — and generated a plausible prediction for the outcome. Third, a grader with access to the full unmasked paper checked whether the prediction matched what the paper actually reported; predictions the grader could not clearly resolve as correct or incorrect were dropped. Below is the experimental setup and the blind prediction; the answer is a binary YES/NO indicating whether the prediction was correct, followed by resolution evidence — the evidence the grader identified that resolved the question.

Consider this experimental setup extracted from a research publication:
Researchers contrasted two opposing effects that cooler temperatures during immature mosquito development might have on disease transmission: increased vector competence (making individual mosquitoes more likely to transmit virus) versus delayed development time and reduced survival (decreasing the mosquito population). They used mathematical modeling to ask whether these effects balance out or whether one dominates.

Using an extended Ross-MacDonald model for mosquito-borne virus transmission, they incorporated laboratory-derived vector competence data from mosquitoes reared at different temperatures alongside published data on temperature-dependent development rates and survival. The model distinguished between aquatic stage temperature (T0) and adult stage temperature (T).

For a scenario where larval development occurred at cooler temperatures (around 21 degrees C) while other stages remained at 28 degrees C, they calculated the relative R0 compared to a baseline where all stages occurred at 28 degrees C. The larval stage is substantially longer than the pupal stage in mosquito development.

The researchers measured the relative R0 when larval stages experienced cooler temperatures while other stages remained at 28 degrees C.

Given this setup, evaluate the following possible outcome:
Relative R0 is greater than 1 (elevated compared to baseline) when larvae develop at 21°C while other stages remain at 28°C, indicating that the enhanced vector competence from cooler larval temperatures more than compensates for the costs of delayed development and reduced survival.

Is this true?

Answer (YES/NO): NO